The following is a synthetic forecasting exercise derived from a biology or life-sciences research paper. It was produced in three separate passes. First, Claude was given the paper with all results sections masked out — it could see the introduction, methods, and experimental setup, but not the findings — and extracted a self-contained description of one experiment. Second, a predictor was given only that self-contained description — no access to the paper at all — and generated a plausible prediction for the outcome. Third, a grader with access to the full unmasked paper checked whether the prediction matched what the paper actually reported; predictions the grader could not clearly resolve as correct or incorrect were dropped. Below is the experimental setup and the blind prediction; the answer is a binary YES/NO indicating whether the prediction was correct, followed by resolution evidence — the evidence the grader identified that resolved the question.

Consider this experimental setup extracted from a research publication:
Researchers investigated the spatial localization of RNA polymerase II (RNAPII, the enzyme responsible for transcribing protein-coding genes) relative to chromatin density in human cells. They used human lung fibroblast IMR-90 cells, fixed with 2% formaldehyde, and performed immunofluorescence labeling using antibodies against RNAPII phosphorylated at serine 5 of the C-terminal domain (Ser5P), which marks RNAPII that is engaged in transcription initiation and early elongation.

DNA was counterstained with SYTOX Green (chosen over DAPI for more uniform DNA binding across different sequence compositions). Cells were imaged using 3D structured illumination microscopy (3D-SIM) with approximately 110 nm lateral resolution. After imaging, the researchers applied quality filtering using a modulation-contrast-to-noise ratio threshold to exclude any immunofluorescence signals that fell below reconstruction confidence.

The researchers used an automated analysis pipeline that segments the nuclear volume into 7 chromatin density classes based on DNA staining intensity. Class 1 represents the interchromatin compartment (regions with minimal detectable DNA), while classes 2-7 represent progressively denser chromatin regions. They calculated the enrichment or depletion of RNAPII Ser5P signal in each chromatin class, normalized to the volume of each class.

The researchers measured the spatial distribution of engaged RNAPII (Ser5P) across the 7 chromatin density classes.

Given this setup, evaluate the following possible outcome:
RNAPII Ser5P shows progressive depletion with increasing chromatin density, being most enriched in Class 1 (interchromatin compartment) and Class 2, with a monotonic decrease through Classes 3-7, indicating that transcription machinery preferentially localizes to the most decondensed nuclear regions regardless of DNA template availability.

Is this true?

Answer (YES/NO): NO